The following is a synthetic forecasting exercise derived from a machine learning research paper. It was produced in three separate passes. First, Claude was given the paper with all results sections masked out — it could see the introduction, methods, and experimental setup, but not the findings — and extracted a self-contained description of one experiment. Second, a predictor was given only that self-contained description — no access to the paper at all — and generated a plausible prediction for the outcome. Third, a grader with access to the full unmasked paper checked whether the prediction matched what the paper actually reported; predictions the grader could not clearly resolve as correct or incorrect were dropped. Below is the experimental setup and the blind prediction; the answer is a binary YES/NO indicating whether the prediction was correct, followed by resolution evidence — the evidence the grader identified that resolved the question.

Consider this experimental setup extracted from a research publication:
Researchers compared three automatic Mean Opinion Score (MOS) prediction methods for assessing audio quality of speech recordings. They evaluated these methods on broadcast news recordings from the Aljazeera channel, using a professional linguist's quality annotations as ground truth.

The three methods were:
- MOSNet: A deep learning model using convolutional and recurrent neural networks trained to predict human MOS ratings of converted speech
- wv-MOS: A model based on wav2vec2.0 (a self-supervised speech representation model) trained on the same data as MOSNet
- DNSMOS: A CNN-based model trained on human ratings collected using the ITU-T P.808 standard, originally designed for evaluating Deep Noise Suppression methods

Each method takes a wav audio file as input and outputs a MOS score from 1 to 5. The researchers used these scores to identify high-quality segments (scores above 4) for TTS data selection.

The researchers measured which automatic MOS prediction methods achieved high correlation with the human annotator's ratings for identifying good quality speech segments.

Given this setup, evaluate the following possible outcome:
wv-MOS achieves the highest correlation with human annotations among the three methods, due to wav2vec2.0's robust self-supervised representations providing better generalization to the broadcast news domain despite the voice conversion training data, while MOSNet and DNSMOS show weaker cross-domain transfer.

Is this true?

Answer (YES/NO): NO